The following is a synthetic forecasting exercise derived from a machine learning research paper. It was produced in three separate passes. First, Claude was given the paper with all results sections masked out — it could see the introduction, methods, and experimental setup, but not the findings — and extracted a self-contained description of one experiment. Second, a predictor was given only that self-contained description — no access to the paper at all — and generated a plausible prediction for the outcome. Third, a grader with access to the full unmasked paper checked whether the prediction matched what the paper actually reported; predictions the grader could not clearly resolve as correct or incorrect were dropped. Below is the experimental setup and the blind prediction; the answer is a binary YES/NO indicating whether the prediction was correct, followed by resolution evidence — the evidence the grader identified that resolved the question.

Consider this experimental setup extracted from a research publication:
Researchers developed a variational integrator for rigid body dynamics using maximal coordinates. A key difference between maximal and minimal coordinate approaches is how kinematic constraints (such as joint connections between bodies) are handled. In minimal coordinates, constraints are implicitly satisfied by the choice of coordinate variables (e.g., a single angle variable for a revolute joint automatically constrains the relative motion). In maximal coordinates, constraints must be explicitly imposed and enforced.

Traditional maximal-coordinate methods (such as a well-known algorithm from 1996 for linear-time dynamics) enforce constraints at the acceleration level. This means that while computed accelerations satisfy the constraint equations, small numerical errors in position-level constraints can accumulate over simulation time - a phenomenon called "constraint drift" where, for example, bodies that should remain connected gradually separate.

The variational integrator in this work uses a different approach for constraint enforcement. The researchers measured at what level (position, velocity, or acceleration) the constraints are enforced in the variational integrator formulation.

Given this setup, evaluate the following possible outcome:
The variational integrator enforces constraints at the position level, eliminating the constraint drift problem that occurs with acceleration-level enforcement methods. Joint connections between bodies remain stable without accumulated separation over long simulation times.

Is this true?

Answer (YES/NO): YES